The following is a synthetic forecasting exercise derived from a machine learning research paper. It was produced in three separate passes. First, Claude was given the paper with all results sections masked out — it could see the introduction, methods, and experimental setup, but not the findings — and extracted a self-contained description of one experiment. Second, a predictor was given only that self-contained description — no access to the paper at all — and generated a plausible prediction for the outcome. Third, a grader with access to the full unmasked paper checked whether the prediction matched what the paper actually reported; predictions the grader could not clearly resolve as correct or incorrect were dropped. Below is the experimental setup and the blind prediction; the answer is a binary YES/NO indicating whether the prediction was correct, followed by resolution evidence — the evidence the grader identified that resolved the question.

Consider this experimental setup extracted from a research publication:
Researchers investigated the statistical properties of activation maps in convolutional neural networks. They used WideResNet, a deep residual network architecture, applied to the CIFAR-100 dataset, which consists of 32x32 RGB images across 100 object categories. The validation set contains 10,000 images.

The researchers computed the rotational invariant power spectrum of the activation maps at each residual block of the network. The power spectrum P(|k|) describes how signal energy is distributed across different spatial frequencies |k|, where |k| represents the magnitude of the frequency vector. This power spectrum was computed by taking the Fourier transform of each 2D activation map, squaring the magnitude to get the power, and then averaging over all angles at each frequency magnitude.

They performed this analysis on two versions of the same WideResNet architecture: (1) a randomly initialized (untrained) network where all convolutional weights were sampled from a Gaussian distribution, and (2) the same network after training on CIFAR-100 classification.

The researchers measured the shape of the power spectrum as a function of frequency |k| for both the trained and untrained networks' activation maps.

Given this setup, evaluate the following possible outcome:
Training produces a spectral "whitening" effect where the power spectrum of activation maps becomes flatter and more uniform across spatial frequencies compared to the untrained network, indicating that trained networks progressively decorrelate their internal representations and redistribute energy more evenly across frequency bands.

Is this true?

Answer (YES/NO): NO